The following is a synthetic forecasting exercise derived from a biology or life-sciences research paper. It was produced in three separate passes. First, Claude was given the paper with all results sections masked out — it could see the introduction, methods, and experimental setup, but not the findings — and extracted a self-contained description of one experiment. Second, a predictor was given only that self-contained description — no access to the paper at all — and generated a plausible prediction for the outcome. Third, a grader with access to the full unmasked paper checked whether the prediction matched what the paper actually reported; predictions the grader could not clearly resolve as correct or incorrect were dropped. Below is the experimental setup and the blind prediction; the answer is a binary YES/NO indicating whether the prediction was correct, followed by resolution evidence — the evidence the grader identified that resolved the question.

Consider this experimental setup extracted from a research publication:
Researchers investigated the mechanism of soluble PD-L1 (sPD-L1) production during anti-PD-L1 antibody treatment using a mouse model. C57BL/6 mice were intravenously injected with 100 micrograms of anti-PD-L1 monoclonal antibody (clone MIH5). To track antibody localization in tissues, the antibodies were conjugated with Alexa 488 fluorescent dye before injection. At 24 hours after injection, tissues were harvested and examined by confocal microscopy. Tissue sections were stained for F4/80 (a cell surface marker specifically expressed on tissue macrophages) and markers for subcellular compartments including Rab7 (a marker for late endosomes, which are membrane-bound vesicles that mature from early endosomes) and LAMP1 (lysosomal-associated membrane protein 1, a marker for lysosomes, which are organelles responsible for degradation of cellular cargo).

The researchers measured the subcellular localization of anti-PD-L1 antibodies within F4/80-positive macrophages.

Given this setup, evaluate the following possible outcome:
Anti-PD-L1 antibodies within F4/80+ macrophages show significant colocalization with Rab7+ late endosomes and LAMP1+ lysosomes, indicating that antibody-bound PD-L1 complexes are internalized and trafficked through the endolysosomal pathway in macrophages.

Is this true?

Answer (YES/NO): NO